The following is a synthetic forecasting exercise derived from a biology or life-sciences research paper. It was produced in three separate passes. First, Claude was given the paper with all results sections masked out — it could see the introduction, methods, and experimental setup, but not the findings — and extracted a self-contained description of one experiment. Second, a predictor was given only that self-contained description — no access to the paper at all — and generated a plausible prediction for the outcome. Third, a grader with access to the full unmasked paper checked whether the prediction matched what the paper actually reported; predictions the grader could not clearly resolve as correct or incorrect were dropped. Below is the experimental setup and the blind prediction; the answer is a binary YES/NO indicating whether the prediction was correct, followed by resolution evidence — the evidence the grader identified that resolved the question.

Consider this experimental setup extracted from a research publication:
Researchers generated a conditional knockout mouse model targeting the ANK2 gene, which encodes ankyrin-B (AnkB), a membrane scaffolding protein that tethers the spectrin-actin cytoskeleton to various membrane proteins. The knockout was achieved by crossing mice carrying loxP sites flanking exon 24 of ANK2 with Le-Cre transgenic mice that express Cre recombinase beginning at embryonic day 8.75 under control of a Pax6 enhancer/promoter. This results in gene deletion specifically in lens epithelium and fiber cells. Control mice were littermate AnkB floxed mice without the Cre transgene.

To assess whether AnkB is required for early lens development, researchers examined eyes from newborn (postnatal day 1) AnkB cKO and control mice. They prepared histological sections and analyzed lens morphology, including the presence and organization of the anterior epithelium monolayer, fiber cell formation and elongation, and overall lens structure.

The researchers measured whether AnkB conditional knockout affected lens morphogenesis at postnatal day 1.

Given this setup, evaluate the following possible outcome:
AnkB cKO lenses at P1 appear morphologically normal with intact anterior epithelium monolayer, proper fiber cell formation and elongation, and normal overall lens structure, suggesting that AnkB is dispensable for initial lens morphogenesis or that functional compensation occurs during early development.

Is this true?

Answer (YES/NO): YES